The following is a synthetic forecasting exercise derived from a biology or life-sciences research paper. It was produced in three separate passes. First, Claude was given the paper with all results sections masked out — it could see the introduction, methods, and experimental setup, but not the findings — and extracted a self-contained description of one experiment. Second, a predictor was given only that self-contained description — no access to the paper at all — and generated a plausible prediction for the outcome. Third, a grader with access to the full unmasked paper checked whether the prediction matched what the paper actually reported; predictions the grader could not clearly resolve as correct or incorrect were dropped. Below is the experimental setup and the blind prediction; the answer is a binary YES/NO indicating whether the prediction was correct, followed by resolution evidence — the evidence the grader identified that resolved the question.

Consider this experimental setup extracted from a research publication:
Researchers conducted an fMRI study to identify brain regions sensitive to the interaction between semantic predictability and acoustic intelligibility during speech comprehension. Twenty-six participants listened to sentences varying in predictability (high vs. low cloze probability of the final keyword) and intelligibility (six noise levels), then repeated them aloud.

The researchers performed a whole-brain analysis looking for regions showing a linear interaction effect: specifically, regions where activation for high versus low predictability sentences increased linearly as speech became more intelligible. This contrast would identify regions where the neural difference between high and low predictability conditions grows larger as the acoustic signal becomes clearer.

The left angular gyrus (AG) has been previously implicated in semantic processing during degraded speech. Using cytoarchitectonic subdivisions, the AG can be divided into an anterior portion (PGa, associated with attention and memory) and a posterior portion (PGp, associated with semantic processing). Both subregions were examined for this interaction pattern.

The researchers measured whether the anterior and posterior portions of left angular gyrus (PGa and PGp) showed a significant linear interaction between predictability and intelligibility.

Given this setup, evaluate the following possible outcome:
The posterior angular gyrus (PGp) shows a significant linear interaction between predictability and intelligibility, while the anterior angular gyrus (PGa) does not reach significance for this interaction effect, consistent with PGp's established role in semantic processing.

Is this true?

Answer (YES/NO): NO